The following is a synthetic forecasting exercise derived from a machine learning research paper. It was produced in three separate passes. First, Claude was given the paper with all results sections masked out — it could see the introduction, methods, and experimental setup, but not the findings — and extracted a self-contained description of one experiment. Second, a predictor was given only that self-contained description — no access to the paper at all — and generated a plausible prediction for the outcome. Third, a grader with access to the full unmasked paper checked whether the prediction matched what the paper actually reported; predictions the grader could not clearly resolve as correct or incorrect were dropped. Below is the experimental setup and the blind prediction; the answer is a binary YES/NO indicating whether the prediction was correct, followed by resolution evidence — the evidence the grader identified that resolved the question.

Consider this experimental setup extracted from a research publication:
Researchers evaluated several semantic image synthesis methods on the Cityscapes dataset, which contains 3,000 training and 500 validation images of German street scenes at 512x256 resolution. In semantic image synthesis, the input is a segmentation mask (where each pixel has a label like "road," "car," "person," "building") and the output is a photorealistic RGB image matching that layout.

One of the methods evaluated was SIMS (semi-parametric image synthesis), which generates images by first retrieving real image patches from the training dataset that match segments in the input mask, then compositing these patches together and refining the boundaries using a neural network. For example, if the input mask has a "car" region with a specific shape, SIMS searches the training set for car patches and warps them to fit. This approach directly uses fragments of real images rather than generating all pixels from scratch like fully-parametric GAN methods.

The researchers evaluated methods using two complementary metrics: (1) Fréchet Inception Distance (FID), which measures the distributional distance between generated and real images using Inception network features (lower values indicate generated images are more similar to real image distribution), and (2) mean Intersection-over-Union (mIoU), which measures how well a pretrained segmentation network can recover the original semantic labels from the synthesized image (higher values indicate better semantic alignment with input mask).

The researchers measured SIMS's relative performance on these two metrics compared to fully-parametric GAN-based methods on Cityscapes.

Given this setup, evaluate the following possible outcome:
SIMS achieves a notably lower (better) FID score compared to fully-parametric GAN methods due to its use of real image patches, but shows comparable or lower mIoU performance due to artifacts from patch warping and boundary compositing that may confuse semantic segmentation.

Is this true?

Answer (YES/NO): YES